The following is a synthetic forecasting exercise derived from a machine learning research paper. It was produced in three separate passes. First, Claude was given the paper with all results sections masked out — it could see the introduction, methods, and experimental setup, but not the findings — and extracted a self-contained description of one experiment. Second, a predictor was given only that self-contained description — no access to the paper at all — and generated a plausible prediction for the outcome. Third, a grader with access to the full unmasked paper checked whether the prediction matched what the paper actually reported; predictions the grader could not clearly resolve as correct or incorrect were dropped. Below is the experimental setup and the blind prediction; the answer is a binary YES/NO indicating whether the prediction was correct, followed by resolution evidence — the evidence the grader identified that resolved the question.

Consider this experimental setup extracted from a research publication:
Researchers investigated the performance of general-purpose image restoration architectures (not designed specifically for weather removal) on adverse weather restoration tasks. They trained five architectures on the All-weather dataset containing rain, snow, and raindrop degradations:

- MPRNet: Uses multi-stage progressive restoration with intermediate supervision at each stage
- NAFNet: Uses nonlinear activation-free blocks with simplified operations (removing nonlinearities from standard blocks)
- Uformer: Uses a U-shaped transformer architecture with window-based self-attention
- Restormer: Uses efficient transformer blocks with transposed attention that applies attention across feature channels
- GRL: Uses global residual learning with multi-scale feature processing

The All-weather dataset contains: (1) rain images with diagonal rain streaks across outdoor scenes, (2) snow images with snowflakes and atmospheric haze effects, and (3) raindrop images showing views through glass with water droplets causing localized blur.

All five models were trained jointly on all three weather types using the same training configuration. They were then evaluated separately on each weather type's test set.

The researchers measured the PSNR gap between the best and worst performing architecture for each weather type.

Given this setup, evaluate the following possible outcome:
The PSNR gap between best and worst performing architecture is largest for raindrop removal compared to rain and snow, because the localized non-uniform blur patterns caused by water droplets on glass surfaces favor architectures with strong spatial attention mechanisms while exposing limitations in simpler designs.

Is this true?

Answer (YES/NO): YES